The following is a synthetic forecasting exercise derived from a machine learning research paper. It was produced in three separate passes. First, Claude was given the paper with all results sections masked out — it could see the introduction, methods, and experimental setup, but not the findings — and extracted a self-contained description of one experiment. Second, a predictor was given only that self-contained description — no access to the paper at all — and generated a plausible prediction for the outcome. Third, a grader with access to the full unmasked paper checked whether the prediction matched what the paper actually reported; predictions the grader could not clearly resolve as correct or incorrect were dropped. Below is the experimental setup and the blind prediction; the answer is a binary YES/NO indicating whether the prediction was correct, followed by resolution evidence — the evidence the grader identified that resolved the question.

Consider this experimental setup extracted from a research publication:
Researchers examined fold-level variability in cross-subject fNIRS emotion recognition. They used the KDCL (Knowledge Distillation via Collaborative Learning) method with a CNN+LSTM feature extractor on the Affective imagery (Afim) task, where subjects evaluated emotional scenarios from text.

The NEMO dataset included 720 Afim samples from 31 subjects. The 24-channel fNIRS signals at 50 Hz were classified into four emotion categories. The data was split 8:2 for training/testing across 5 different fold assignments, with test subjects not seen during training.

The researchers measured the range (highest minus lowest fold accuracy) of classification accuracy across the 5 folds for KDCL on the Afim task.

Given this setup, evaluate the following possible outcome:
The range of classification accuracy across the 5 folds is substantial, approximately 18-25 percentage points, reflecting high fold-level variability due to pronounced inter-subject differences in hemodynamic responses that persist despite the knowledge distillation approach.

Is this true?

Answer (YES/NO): NO